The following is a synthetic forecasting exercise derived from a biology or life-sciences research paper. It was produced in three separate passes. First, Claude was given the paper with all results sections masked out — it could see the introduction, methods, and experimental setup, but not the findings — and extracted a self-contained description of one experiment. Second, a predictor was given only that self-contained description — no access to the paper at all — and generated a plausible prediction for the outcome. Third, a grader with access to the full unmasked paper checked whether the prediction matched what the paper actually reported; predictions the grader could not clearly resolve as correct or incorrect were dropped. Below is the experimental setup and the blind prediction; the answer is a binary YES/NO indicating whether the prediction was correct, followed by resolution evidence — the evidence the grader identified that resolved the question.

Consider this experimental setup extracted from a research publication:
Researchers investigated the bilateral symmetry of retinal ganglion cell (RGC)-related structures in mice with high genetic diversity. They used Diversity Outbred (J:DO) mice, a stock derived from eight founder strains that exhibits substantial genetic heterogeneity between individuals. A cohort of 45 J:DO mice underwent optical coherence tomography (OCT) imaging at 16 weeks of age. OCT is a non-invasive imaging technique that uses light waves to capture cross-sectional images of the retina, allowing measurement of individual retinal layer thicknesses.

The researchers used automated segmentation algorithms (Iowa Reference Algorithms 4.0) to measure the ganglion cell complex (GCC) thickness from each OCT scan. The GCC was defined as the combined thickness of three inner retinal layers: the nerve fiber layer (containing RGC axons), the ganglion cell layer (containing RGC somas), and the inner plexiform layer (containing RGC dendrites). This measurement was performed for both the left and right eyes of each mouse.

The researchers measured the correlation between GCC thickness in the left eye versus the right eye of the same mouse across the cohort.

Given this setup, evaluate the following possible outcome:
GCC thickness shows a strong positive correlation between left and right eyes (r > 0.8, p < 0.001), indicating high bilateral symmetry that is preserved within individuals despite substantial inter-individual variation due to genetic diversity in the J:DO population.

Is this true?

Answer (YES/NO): YES